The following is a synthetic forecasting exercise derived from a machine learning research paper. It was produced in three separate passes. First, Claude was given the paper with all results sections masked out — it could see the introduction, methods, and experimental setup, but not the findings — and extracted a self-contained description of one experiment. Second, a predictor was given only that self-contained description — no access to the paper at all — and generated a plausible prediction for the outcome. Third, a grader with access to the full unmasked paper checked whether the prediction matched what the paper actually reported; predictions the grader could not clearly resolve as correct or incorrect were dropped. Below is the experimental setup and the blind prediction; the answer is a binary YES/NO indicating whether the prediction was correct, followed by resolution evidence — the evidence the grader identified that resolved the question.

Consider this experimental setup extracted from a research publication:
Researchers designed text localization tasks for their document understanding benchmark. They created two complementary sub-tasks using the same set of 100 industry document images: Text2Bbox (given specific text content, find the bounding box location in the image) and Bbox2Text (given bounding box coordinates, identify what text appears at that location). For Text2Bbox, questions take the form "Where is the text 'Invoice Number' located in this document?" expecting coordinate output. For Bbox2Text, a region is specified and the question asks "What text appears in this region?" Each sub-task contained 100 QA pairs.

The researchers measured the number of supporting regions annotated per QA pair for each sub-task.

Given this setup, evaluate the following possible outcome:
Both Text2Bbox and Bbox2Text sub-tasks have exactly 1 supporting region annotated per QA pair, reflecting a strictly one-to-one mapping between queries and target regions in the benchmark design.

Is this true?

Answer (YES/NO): YES